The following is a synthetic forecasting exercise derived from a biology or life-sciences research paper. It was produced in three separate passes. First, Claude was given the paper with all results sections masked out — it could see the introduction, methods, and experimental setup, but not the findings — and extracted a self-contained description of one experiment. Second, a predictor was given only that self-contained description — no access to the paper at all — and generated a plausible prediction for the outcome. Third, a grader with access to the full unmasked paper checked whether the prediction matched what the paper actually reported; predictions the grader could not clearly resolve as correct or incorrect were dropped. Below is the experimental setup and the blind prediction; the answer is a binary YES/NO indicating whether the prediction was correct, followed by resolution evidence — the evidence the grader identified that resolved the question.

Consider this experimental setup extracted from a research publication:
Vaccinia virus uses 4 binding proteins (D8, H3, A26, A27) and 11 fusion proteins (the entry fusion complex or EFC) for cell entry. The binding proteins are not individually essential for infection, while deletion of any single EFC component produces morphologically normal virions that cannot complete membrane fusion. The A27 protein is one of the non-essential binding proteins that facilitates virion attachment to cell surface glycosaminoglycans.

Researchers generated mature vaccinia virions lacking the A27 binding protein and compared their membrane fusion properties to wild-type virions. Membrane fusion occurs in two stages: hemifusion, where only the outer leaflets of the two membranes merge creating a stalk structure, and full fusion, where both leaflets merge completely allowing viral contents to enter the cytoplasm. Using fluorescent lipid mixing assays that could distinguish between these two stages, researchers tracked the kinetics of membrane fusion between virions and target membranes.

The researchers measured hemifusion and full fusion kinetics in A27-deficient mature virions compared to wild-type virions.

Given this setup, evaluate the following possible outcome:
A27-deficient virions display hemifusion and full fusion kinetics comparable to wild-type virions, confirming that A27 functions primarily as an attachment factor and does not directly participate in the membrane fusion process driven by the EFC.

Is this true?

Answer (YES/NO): NO